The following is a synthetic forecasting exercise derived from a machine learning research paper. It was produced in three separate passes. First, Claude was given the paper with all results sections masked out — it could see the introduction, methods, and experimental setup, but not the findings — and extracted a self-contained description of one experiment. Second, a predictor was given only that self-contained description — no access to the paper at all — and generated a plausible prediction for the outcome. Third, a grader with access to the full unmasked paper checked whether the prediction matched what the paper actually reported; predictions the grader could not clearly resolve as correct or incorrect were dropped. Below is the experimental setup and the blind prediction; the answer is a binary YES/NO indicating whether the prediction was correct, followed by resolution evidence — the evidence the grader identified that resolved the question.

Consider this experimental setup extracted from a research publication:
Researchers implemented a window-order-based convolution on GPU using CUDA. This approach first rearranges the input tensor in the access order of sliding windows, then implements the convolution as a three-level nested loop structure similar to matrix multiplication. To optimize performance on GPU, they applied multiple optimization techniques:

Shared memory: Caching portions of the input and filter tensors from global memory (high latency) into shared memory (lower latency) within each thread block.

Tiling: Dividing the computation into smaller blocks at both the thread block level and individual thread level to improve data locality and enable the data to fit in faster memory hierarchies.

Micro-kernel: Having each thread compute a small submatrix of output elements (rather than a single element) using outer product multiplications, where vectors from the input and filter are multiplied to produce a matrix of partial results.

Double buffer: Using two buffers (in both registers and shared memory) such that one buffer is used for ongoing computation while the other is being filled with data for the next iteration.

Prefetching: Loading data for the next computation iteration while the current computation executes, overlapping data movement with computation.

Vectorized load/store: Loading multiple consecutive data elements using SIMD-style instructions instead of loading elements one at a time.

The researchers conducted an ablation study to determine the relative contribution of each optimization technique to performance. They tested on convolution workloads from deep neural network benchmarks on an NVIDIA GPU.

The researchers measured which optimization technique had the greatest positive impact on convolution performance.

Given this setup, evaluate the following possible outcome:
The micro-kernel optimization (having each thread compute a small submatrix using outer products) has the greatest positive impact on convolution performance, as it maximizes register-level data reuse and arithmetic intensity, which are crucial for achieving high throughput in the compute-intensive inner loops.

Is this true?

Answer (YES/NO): YES